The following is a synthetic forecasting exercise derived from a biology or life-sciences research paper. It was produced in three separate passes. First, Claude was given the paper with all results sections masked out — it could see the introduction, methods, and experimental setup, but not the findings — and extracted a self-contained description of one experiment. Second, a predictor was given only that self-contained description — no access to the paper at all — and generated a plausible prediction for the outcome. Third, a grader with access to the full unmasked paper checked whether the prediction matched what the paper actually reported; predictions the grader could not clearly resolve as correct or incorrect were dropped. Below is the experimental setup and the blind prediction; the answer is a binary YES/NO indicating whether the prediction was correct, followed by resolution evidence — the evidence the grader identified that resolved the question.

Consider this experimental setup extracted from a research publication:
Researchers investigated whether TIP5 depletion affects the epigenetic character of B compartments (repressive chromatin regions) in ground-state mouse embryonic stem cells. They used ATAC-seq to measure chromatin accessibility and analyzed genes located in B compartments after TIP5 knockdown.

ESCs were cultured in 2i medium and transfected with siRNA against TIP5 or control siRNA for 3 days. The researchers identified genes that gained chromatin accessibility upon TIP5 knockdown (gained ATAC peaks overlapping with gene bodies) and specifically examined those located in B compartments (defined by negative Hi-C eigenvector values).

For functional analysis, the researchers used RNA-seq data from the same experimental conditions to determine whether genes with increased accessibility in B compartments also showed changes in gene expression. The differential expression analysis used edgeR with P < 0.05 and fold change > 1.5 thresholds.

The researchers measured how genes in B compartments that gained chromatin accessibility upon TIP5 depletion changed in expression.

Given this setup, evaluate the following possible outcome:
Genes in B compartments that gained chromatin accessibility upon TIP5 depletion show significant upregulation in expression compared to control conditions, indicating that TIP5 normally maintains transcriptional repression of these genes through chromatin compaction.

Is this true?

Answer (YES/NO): YES